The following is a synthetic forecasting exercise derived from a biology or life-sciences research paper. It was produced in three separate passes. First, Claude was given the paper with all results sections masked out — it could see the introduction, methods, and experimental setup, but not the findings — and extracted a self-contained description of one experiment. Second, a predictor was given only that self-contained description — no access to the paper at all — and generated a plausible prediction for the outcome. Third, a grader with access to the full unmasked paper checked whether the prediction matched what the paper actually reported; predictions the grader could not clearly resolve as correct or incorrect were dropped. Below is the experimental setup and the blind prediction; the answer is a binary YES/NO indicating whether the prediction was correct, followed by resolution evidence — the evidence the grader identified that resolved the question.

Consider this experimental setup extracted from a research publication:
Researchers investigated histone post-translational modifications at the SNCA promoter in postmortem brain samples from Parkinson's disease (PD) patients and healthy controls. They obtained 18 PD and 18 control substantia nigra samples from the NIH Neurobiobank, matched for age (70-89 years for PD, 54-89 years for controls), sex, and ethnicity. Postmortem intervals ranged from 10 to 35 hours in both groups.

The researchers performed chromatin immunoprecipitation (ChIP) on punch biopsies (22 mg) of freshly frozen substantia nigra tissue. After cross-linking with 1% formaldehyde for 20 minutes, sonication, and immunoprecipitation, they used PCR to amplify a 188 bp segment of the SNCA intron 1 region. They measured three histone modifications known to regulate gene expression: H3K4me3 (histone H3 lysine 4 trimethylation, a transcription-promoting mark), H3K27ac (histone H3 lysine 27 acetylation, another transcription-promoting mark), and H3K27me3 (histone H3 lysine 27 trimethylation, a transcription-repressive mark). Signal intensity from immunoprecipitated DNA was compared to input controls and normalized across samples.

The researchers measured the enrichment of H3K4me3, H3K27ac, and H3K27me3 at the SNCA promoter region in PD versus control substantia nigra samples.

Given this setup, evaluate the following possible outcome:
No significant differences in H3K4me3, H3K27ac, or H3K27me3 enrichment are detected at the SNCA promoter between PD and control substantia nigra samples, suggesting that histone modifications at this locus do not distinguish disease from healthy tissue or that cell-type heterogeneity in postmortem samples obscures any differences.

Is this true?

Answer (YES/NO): NO